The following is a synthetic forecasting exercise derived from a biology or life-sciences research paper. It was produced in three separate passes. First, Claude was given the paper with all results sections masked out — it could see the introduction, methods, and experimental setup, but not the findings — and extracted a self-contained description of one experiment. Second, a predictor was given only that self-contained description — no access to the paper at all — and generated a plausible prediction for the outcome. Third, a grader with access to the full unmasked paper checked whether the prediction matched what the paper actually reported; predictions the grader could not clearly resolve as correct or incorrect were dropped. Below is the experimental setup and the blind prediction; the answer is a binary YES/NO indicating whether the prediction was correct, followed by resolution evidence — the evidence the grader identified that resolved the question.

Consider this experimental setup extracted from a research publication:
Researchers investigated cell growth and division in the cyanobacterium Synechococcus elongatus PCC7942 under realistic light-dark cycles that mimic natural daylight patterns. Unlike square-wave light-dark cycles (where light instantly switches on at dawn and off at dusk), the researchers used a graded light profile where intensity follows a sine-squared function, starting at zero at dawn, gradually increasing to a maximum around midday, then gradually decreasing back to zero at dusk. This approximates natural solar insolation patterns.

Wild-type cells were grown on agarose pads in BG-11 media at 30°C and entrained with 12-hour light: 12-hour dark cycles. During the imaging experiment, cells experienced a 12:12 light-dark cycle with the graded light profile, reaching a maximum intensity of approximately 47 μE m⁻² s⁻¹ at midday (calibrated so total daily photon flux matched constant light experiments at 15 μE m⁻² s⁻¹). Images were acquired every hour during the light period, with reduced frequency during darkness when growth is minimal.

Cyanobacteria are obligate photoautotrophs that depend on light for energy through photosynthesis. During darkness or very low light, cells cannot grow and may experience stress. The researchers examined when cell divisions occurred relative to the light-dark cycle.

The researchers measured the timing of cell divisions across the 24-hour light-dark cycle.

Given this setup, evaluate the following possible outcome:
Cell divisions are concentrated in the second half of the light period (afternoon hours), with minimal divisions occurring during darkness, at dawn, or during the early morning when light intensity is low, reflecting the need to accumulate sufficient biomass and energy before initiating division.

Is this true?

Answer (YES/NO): NO